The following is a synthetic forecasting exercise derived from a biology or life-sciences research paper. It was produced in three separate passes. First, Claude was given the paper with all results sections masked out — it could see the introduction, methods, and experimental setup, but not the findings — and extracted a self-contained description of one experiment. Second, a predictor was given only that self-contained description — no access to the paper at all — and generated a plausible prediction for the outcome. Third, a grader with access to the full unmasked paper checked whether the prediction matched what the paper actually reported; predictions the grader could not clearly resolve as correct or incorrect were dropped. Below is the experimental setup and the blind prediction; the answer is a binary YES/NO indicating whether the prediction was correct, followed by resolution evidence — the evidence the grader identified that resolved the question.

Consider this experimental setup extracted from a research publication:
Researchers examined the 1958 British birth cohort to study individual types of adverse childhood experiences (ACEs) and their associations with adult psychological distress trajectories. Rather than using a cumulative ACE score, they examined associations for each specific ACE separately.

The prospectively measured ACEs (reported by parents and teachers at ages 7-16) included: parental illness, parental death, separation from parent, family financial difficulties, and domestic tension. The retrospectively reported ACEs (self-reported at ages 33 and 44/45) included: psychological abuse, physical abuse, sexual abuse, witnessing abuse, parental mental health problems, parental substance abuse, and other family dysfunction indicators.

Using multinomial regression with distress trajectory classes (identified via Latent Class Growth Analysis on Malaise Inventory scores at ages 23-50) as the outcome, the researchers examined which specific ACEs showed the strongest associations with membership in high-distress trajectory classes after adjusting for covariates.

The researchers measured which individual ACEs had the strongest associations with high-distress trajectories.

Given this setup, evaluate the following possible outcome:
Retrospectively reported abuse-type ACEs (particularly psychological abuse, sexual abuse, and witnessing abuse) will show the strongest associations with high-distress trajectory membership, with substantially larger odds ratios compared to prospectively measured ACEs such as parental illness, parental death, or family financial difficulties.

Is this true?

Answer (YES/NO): NO